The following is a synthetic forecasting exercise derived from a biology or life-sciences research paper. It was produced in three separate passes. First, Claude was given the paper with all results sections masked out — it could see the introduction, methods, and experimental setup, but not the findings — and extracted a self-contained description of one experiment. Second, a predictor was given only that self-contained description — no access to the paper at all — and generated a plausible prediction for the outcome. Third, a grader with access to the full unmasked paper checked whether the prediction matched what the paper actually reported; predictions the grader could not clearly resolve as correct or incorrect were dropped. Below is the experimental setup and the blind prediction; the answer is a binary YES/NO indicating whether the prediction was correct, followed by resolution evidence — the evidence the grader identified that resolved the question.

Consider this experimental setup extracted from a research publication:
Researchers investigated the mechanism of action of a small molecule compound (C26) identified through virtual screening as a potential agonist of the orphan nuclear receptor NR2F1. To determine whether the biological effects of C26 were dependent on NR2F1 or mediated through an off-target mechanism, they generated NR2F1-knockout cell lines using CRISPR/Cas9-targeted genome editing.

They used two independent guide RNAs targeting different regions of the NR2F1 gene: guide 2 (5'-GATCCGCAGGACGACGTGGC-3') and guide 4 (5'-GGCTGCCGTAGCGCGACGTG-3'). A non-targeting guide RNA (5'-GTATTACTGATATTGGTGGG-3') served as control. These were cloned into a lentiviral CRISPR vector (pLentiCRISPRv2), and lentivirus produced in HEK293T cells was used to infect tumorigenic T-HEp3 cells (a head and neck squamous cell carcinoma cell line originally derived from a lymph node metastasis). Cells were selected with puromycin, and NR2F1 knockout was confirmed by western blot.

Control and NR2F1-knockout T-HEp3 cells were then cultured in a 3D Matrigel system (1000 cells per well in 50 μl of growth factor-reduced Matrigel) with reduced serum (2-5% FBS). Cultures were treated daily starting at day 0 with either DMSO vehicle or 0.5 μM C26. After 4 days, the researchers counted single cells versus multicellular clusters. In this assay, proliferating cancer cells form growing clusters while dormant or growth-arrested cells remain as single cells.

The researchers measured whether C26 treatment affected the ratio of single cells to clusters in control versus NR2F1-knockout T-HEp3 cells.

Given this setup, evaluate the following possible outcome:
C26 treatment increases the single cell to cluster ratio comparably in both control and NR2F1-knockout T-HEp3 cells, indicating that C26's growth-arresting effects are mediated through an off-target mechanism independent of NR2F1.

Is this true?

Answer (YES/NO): NO